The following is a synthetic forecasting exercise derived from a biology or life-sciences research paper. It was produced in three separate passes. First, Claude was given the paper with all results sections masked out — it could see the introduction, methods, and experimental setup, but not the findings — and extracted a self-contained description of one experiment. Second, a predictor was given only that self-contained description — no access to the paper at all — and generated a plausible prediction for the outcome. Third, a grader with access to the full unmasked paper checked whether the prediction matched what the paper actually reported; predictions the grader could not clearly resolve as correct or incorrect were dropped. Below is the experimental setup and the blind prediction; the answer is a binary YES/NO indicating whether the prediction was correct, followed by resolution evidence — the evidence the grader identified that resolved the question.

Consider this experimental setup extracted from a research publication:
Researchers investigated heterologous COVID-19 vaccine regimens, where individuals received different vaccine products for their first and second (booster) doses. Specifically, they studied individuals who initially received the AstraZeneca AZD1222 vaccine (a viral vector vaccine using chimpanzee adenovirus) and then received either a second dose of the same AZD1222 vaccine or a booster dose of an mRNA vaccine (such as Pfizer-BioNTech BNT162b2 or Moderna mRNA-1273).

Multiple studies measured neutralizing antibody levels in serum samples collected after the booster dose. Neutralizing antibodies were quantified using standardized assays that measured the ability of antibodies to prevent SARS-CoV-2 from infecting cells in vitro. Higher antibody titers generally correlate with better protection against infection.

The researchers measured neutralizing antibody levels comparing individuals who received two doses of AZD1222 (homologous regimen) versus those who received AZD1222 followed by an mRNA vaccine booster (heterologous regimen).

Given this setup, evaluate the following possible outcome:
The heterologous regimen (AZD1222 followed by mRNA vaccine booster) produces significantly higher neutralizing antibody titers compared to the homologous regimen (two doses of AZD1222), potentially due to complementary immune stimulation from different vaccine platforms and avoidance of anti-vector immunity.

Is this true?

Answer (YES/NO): YES